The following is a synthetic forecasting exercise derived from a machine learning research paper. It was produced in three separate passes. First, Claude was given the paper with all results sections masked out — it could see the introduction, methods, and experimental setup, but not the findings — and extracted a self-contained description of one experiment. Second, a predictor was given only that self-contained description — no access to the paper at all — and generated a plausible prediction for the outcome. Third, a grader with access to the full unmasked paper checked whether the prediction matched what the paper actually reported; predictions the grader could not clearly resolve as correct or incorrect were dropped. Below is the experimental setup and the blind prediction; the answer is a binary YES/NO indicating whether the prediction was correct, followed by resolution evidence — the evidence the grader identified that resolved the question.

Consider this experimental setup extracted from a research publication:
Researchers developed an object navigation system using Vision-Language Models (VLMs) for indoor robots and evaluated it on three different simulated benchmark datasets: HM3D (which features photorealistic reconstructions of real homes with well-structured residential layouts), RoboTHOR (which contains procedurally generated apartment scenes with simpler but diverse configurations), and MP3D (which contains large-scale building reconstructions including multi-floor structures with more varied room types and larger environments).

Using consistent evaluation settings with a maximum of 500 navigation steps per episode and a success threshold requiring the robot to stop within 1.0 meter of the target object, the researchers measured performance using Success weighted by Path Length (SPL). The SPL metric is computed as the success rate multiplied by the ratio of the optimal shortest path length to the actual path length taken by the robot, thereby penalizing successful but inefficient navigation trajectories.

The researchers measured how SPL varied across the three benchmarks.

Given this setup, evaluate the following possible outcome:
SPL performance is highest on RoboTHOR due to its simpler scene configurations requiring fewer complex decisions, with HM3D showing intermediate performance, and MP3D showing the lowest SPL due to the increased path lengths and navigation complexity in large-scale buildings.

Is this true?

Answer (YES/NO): NO